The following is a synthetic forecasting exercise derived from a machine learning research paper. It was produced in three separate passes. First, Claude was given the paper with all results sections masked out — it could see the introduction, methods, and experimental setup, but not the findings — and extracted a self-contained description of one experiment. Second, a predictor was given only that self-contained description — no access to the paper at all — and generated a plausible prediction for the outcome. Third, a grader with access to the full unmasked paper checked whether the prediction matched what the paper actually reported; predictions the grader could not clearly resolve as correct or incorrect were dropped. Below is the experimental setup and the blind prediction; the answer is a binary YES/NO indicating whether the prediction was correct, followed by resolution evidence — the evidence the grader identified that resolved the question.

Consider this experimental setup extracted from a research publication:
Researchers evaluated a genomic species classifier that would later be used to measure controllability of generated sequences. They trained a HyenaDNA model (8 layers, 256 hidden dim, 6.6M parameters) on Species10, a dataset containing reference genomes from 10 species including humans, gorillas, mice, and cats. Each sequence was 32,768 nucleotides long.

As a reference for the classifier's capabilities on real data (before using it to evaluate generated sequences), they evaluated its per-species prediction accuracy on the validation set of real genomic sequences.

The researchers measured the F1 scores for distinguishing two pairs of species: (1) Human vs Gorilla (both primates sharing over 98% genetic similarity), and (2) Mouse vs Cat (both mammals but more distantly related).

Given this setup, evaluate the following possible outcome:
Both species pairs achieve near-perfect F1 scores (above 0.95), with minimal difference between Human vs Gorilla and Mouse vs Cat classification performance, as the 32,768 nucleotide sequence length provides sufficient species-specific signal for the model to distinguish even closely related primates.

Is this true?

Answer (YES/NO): NO